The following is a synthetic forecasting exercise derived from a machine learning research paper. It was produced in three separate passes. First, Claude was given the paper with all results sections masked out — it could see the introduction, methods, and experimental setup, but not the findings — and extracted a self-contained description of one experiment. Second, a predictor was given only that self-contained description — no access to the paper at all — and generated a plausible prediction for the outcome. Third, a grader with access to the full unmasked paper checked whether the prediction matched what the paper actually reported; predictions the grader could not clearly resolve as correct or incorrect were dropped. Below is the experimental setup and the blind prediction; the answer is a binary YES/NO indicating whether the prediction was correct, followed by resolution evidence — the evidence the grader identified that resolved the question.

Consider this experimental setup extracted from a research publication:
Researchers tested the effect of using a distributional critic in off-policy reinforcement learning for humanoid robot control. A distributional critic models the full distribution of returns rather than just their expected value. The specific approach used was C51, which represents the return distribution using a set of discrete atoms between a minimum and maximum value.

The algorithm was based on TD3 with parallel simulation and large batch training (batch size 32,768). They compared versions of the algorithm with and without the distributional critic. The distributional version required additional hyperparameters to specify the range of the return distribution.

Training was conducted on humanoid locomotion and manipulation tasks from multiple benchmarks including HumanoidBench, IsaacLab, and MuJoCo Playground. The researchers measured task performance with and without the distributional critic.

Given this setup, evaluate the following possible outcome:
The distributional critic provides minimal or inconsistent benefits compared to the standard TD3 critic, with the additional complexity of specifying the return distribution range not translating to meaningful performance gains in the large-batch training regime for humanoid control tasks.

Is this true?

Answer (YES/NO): NO